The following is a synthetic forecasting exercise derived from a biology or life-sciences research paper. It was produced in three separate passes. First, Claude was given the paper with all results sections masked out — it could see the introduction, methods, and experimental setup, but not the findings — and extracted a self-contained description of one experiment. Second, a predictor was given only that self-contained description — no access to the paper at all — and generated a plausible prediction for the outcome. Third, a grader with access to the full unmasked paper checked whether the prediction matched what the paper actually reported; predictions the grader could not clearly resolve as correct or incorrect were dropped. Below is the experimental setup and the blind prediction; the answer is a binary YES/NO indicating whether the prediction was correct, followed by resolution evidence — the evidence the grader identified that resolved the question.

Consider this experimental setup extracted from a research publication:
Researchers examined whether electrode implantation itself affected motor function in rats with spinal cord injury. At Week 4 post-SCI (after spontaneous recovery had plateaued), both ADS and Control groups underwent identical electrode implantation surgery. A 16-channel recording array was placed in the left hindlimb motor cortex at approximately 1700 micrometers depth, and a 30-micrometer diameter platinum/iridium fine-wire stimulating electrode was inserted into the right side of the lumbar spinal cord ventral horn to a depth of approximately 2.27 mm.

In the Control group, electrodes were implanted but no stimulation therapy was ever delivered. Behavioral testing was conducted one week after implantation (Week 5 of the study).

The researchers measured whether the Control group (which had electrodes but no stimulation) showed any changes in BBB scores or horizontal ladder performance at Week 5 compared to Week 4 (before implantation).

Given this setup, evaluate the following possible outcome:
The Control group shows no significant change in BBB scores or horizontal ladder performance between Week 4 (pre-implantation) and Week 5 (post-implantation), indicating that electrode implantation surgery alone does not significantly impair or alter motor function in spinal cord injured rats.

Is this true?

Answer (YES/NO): NO